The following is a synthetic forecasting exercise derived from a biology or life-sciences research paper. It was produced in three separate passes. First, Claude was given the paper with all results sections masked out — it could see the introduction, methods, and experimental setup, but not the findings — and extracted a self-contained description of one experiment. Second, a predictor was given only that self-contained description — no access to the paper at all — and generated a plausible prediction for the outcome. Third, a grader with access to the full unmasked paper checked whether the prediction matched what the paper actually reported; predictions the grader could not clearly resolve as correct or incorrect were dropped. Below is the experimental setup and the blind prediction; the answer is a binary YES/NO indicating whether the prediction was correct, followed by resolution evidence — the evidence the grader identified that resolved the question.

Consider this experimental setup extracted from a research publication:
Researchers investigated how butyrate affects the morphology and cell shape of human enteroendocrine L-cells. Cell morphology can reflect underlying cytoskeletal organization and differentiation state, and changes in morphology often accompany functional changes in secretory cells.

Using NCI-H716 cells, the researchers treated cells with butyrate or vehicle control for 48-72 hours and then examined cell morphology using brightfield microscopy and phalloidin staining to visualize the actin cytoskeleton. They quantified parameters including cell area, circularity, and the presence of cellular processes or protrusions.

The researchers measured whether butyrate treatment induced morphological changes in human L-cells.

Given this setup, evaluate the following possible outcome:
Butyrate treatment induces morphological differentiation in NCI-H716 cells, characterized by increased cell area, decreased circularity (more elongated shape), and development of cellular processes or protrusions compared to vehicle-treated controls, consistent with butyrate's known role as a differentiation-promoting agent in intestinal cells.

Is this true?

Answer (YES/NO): YES